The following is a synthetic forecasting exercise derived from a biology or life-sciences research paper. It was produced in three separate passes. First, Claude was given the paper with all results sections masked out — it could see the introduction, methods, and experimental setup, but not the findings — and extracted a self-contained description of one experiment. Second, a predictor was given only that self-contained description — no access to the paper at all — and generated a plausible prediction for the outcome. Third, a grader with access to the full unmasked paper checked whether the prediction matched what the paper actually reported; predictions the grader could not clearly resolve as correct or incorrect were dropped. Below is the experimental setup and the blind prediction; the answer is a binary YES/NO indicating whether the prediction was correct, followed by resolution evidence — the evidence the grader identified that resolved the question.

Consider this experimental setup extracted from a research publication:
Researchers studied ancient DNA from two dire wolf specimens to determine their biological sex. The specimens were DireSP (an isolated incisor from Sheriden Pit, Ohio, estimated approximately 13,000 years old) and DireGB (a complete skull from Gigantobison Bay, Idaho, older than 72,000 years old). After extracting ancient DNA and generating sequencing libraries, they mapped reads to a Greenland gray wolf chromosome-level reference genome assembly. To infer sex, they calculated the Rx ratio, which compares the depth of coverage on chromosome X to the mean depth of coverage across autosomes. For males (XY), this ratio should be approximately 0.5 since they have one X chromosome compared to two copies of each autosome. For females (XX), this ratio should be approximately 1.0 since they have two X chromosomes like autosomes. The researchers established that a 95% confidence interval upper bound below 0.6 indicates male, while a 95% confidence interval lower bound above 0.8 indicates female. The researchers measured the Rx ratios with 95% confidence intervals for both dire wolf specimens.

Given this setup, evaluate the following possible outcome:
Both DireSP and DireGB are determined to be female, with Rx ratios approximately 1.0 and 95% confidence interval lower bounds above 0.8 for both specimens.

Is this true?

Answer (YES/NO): NO